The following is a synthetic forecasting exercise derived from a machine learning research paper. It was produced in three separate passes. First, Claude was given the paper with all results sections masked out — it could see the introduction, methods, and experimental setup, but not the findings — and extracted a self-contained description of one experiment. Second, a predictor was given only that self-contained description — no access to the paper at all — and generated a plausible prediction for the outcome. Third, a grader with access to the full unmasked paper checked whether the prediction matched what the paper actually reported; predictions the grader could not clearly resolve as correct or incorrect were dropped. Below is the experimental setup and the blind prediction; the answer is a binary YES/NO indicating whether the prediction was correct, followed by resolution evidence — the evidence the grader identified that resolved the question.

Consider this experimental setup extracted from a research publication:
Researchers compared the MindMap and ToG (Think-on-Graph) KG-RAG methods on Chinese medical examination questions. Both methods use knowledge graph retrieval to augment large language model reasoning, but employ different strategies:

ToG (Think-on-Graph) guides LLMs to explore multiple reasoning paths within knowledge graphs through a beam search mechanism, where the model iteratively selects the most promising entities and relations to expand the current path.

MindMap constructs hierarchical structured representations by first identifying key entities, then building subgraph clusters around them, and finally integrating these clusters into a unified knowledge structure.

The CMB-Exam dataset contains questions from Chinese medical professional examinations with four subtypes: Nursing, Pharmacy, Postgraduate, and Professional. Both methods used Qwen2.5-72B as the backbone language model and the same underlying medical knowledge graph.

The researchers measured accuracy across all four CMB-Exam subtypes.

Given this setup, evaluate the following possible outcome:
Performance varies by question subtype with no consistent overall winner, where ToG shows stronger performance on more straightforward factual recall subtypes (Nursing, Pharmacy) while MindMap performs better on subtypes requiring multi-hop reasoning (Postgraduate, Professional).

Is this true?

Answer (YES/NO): NO